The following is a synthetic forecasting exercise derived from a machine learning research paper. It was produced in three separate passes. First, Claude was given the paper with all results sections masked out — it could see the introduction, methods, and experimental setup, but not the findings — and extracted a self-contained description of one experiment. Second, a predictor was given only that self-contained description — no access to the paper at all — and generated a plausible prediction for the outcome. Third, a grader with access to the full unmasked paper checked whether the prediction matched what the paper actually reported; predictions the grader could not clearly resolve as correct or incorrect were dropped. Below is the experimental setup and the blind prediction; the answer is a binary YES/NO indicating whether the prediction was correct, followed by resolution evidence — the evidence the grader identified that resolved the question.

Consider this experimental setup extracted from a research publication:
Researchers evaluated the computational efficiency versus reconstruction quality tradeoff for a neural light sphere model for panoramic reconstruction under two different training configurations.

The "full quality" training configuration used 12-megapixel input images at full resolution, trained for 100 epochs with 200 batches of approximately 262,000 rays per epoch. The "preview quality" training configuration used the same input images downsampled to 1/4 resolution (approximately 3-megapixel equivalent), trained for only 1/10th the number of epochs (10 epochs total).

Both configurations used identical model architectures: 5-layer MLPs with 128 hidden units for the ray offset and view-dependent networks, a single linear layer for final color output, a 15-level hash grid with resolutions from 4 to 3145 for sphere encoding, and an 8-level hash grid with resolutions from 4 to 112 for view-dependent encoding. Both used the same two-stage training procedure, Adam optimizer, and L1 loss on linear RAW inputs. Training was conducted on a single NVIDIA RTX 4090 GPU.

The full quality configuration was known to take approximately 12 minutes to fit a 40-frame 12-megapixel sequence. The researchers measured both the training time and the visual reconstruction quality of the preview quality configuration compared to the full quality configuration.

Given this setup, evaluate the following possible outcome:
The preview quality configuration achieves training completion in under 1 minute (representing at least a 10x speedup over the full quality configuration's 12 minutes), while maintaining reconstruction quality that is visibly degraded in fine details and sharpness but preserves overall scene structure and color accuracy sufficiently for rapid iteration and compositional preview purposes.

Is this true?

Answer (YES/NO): YES